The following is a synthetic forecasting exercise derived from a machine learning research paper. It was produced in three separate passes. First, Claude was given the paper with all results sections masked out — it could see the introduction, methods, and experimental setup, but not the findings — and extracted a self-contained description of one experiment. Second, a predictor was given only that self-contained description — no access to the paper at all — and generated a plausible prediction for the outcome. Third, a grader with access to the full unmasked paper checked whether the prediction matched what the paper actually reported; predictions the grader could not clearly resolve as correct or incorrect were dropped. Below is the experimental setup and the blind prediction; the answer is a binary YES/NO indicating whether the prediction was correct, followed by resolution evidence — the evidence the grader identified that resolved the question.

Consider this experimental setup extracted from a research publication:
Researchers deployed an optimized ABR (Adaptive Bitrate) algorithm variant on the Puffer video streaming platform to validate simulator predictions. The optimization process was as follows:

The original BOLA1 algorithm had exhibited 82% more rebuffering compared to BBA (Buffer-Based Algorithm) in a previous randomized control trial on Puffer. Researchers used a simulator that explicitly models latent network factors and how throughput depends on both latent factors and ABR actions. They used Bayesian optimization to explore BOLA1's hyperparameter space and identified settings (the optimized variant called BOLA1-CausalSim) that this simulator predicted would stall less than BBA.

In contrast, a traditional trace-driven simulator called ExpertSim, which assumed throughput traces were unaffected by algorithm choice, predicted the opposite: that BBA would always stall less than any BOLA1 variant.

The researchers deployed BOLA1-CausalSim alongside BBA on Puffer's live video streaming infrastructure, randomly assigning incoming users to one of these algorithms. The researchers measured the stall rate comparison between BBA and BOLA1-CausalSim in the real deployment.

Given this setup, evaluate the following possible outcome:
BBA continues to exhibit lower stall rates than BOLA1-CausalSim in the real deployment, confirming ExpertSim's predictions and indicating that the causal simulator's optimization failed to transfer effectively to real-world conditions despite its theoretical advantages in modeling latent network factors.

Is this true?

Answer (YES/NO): NO